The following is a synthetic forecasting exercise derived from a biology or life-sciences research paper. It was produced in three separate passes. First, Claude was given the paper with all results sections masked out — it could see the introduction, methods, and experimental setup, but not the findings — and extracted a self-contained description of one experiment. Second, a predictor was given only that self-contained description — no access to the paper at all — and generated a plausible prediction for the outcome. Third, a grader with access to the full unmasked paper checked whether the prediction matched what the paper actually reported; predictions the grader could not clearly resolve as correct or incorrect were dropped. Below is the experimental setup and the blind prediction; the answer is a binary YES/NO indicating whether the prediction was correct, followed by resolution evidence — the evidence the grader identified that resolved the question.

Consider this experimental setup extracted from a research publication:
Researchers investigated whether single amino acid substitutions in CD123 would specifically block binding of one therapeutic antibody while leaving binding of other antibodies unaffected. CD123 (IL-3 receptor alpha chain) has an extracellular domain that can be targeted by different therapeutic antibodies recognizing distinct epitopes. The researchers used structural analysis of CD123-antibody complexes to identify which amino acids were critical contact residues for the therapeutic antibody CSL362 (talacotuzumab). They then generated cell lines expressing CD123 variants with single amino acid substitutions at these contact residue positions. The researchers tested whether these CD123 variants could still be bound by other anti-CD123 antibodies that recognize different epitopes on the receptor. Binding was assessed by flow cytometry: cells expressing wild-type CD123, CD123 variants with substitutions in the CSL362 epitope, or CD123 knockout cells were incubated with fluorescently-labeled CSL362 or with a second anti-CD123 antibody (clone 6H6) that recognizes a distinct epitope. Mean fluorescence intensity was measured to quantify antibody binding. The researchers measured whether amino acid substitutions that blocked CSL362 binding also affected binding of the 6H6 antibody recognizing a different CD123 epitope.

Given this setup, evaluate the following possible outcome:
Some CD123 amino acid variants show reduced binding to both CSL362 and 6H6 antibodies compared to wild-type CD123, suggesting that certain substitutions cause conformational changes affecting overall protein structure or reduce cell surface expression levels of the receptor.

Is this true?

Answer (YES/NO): YES